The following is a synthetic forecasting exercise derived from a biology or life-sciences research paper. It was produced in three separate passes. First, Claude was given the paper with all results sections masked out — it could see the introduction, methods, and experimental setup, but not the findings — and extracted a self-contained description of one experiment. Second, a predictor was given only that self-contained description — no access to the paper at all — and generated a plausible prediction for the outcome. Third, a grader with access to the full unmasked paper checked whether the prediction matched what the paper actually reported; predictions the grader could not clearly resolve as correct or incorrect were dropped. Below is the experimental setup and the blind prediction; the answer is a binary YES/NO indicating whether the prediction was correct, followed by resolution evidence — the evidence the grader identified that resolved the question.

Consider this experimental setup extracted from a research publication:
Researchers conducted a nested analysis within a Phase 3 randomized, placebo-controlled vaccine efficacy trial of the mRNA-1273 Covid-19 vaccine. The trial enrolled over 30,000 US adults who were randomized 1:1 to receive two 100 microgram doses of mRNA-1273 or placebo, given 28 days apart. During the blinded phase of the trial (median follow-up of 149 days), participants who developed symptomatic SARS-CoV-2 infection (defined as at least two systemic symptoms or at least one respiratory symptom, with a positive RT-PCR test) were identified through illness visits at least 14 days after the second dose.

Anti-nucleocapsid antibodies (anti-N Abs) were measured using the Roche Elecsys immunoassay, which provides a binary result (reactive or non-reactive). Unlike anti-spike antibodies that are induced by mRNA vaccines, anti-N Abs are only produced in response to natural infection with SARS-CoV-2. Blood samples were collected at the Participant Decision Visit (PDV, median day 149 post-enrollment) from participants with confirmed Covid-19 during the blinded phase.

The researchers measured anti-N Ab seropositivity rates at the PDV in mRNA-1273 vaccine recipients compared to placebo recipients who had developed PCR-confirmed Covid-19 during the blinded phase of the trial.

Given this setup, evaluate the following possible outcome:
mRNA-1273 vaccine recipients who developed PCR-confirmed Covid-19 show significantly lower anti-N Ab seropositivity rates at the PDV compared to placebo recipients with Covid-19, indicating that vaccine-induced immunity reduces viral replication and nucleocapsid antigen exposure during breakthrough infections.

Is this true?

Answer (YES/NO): YES